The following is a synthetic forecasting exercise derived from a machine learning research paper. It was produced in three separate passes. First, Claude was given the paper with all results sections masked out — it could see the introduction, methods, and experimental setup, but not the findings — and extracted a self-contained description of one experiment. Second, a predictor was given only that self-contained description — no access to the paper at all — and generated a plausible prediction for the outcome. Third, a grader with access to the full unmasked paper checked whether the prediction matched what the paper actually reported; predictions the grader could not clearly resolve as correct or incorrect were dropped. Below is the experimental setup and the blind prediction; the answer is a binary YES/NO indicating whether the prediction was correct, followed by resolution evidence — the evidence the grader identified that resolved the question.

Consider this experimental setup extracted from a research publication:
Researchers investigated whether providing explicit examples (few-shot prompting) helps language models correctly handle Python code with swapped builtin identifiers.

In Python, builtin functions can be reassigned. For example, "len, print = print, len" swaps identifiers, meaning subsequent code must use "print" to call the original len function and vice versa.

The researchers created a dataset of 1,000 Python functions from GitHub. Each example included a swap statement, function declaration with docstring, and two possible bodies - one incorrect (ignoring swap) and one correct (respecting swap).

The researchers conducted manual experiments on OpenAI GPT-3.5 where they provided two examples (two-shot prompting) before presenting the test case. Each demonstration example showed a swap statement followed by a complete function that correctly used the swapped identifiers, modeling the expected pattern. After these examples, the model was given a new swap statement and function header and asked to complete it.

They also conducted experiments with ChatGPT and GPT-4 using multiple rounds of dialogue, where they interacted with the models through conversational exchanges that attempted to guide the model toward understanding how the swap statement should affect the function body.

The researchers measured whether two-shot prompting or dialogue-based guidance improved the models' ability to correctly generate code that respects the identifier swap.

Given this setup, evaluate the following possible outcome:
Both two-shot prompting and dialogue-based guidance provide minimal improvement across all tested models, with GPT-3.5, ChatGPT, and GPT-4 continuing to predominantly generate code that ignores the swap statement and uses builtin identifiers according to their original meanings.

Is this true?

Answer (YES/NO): YES